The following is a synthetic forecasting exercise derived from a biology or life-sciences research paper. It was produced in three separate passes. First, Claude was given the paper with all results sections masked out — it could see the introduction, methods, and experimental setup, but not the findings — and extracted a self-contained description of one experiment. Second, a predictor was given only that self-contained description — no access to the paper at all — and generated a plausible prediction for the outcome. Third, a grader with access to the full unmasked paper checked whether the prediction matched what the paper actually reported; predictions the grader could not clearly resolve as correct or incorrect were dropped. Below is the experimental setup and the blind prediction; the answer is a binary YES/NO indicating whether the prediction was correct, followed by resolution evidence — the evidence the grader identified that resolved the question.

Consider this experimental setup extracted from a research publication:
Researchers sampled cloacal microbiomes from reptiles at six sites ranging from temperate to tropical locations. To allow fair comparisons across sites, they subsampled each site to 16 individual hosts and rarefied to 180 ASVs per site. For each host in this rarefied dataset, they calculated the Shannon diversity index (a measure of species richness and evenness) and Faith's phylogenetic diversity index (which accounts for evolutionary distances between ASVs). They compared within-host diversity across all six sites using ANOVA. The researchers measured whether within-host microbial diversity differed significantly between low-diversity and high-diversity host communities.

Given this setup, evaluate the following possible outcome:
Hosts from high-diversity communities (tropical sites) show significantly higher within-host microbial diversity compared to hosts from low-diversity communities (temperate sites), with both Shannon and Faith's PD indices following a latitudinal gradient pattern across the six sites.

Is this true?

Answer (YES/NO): NO